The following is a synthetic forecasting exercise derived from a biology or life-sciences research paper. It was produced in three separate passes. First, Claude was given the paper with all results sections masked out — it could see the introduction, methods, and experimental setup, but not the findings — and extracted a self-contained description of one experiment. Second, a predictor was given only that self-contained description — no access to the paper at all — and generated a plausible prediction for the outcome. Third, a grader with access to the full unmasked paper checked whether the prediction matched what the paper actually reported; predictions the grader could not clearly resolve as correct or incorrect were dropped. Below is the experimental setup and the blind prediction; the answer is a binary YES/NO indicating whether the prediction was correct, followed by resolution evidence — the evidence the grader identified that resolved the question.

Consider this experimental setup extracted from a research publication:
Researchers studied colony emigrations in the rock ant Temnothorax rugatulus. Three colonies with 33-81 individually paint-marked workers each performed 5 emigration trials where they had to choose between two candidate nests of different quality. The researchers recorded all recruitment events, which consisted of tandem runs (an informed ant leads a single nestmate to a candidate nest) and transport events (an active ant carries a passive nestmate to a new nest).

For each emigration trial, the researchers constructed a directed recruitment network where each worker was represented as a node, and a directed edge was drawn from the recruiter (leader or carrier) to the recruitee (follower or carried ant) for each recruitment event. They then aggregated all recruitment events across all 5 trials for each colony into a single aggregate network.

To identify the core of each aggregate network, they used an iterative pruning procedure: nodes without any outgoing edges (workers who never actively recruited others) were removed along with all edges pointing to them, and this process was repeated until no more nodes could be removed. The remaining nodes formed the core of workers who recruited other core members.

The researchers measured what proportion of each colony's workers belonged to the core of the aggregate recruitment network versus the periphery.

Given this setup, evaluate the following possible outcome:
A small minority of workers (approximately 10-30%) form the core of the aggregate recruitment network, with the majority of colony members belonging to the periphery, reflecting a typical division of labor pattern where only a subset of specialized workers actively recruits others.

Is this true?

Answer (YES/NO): NO